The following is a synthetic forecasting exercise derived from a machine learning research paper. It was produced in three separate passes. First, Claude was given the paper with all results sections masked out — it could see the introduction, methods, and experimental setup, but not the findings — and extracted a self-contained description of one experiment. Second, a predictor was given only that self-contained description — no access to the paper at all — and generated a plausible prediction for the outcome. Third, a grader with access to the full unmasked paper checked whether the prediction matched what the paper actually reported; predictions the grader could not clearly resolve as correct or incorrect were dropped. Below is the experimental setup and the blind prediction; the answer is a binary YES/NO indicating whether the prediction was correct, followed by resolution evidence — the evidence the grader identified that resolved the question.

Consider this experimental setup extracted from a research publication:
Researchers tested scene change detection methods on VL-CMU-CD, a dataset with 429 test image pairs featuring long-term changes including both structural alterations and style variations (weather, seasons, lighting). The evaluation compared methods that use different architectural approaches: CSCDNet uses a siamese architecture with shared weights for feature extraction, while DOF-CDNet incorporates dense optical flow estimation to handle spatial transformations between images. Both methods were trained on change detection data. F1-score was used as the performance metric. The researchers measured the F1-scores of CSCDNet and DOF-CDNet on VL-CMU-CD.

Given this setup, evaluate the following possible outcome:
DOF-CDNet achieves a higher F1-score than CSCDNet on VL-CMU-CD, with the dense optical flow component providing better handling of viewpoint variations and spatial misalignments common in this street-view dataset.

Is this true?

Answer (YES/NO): NO